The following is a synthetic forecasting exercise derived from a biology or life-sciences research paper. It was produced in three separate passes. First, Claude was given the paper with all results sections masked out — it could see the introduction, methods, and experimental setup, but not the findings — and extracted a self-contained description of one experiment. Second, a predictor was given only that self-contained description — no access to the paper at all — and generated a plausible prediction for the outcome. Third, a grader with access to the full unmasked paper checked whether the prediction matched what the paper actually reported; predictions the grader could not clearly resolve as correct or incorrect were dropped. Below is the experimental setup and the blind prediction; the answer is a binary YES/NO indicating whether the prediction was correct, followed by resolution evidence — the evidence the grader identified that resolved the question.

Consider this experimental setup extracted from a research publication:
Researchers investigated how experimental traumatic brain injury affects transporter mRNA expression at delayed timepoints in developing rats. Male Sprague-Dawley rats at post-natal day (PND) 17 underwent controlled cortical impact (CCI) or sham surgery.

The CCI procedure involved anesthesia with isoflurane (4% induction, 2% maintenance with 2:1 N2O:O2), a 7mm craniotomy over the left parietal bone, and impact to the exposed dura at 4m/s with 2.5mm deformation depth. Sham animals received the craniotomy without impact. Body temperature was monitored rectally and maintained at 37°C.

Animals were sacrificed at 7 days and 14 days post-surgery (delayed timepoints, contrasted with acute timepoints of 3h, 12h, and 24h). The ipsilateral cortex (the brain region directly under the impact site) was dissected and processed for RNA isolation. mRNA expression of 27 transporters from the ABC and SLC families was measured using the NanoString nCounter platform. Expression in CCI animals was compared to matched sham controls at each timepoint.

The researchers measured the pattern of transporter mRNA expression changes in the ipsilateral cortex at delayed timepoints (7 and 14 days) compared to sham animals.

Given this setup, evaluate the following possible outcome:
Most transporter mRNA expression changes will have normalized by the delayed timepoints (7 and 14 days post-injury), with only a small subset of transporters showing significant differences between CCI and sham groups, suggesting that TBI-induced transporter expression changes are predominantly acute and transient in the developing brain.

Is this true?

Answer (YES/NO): YES